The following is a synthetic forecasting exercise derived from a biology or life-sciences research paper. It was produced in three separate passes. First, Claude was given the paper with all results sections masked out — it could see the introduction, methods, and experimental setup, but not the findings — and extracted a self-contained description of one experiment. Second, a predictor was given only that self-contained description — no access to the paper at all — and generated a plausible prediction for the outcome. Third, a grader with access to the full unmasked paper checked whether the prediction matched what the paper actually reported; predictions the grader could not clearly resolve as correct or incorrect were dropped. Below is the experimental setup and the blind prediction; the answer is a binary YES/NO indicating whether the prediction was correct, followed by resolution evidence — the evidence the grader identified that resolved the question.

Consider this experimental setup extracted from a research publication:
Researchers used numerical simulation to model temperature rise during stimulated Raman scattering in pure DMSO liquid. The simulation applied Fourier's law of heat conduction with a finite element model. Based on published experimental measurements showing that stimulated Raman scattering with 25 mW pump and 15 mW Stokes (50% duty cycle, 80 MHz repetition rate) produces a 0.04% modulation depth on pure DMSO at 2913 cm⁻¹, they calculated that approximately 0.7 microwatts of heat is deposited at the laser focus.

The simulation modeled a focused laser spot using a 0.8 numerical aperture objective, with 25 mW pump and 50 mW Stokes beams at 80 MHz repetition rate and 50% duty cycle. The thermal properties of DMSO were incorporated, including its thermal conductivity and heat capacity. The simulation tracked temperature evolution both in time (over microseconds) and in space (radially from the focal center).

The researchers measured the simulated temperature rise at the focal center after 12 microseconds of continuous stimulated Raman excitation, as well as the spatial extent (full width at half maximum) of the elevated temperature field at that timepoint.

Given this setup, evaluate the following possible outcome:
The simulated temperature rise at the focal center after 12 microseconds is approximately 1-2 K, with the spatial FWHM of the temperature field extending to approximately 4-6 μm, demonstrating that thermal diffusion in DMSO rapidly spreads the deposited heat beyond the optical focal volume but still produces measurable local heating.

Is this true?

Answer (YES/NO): NO